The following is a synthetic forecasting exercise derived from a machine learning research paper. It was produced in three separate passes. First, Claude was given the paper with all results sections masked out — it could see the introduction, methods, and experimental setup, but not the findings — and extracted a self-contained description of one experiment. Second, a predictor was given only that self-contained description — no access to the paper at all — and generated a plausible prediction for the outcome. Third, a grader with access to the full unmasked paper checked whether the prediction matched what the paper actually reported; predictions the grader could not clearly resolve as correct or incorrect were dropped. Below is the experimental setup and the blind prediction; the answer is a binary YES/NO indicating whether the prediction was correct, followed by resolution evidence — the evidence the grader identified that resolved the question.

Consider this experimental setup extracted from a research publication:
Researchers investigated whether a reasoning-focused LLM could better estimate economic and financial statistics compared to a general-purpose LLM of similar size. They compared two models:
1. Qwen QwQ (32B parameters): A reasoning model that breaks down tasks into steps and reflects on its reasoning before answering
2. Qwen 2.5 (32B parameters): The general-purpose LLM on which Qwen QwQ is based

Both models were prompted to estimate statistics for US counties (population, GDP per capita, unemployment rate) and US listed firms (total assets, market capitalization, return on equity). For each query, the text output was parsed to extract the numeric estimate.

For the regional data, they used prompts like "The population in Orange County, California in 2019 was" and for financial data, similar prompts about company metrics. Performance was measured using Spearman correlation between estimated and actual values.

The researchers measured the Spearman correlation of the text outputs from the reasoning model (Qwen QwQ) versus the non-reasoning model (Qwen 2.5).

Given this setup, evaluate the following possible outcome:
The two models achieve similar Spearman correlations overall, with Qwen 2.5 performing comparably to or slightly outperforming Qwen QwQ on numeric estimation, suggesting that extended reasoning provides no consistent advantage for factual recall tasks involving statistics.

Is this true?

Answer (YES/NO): NO